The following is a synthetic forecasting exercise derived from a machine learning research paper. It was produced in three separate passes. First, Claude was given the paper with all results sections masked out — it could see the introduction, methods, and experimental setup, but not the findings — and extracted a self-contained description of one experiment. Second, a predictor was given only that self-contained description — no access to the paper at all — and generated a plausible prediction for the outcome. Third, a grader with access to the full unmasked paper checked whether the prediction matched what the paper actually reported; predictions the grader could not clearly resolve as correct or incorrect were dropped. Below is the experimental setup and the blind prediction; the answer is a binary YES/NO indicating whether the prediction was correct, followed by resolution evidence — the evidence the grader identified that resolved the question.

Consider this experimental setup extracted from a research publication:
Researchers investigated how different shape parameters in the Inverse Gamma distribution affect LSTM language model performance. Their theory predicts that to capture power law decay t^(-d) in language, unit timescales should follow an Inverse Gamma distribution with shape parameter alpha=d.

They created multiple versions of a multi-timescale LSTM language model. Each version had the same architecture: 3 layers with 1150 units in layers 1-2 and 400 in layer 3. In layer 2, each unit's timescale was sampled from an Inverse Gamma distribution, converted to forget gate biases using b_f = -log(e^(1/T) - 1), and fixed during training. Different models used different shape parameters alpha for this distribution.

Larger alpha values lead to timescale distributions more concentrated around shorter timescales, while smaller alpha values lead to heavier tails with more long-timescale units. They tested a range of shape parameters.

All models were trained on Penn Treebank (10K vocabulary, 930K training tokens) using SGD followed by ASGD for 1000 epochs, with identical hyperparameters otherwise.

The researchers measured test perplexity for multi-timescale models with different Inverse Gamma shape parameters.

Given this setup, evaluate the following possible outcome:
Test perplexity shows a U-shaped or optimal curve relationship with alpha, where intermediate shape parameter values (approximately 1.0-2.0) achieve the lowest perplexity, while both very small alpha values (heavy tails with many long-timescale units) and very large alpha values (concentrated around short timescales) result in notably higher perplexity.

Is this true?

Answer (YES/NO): NO